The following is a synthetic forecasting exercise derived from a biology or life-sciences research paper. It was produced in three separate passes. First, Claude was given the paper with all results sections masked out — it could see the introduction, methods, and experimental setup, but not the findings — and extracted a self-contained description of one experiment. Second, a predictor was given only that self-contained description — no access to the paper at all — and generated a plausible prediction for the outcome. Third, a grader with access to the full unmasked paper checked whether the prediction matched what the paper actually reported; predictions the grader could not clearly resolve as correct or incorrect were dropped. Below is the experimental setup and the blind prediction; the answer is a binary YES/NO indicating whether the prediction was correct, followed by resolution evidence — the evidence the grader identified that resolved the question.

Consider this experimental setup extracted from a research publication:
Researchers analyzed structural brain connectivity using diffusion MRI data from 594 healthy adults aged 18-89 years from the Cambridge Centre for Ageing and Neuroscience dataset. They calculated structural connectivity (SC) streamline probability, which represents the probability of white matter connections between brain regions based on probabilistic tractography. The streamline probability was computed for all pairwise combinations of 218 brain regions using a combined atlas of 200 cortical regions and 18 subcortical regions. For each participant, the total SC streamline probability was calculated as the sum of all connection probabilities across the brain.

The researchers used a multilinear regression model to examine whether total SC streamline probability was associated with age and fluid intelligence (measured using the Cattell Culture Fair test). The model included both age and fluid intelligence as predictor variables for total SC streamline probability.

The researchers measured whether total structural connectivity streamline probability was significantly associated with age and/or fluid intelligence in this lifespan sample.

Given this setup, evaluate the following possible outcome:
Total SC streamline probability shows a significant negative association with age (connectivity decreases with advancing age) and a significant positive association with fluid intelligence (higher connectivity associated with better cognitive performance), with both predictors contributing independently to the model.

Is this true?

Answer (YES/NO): NO